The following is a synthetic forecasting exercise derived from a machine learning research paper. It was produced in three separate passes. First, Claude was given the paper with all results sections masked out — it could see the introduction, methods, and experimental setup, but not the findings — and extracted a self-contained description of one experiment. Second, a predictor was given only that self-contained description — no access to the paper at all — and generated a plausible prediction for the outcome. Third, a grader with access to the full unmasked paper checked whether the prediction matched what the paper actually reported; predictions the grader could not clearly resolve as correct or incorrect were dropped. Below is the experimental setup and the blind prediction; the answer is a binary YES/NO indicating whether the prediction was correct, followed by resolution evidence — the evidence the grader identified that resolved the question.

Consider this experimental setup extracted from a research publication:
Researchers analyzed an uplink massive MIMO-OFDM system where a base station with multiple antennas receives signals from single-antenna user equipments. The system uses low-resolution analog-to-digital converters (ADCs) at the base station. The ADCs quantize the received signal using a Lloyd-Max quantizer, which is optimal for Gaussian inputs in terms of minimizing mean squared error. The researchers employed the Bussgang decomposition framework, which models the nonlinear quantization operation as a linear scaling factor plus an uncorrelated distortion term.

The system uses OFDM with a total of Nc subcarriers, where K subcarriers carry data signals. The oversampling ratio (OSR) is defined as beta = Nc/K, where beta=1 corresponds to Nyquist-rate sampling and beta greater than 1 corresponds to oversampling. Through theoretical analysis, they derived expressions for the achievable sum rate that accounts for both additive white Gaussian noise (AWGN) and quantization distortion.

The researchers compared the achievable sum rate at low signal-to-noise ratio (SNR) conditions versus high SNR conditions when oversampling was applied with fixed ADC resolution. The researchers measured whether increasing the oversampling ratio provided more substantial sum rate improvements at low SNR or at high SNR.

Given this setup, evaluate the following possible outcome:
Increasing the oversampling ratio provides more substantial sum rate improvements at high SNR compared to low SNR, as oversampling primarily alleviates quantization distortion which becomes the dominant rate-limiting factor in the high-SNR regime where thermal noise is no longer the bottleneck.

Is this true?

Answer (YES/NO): YES